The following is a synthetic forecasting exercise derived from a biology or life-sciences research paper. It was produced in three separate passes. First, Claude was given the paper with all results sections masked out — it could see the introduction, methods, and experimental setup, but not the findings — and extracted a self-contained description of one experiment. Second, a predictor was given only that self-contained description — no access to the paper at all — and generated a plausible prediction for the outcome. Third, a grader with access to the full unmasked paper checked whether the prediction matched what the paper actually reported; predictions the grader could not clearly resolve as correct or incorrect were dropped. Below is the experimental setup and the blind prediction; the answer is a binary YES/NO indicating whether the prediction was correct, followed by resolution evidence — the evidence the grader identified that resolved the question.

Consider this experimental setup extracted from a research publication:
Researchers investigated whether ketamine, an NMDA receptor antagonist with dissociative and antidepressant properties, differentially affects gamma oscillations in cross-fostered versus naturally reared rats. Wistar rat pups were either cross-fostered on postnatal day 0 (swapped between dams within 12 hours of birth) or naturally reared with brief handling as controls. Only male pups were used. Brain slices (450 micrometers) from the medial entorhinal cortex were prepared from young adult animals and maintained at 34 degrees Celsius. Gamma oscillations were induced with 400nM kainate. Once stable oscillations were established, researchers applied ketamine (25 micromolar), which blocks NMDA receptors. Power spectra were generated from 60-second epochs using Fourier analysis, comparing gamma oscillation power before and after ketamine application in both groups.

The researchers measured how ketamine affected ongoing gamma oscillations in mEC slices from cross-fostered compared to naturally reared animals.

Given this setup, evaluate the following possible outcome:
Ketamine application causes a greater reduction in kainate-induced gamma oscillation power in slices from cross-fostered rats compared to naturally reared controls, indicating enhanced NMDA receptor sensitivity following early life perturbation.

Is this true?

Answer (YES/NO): NO